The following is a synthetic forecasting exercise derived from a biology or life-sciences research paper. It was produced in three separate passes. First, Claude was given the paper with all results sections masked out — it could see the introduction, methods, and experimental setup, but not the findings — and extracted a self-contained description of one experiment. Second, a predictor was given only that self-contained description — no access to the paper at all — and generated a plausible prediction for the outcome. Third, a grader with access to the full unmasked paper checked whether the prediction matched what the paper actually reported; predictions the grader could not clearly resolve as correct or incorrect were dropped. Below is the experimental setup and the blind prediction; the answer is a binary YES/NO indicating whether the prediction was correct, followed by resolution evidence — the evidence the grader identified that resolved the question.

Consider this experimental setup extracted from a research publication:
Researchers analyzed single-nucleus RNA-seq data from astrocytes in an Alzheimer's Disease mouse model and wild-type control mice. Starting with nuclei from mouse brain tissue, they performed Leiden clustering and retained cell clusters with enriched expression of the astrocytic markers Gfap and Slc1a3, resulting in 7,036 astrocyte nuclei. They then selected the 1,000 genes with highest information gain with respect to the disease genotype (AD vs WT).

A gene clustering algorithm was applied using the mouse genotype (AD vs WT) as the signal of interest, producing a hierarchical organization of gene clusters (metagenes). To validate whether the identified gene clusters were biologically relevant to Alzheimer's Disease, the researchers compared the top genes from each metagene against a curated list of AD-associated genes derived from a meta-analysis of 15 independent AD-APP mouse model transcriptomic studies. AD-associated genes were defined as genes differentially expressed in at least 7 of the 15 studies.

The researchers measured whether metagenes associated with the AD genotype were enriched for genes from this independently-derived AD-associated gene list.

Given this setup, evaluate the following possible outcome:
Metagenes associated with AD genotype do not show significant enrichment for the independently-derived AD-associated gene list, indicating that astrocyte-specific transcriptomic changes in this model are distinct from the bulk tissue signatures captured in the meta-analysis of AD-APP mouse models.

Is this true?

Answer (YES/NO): NO